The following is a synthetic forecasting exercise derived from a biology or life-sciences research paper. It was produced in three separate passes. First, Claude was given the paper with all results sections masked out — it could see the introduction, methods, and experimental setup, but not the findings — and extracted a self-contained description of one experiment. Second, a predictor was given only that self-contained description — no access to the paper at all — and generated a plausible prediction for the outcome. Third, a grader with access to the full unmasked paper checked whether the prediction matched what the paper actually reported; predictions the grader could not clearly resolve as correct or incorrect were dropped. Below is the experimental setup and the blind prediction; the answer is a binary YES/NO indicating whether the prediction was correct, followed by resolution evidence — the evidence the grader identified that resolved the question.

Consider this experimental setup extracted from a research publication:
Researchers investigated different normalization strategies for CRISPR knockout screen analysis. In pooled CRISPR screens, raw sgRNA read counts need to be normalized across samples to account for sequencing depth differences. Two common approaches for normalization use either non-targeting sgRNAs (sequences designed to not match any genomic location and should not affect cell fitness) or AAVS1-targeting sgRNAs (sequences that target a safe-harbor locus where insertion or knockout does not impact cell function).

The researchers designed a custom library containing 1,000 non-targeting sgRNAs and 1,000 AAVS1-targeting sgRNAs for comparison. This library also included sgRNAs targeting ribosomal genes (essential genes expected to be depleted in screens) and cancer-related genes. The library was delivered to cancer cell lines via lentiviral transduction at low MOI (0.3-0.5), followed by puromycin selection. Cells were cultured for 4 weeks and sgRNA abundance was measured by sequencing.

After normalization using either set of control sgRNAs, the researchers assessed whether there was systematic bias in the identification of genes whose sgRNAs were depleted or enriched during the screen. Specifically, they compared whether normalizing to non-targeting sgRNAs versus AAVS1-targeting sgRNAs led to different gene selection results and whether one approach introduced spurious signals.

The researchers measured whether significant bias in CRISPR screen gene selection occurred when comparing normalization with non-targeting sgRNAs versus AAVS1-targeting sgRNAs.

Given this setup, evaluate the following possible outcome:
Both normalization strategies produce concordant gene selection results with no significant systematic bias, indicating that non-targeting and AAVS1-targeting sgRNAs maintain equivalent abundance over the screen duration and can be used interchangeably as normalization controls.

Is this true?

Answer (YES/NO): NO